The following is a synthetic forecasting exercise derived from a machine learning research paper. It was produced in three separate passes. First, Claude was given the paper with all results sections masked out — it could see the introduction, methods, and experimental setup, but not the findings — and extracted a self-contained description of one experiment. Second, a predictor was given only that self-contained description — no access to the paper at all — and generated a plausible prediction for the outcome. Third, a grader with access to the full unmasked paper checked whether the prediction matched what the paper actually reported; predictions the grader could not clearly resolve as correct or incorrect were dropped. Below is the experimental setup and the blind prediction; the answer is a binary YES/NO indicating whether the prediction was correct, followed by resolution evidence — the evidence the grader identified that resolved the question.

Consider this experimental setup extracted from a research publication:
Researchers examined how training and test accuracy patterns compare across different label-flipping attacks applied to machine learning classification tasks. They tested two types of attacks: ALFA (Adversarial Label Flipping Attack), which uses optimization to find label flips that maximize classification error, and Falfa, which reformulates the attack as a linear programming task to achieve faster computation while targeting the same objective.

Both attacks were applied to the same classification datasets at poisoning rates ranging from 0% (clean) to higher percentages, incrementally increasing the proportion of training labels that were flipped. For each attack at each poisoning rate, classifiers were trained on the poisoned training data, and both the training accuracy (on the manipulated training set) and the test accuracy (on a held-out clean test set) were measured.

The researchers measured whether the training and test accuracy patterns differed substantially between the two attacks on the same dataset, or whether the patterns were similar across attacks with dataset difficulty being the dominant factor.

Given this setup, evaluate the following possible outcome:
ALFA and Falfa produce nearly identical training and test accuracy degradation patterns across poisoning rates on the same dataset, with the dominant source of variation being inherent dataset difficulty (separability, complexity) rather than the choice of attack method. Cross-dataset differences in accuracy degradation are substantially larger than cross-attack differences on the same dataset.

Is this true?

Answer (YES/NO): YES